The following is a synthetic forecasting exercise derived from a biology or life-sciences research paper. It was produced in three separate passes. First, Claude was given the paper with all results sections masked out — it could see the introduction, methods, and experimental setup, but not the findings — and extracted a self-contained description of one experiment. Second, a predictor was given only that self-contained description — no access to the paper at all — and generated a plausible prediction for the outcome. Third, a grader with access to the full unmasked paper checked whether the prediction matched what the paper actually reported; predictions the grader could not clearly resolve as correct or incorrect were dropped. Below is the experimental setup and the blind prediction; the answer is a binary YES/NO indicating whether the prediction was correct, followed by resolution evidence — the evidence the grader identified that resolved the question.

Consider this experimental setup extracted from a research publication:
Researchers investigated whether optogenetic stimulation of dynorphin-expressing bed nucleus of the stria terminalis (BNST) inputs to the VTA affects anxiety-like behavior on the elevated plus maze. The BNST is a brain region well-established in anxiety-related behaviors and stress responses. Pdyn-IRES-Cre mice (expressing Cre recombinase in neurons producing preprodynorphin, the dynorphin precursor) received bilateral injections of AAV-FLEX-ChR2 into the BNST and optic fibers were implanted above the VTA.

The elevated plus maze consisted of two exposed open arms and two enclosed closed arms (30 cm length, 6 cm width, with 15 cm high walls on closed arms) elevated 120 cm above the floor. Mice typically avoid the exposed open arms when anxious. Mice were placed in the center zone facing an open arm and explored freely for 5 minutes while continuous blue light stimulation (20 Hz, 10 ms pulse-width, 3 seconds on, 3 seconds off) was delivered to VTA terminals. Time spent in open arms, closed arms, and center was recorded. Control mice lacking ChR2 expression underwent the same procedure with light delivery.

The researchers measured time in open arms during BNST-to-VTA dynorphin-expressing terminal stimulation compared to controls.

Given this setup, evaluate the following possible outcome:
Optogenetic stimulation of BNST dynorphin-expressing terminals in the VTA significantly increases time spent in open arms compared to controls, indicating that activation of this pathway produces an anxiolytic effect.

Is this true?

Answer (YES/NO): NO